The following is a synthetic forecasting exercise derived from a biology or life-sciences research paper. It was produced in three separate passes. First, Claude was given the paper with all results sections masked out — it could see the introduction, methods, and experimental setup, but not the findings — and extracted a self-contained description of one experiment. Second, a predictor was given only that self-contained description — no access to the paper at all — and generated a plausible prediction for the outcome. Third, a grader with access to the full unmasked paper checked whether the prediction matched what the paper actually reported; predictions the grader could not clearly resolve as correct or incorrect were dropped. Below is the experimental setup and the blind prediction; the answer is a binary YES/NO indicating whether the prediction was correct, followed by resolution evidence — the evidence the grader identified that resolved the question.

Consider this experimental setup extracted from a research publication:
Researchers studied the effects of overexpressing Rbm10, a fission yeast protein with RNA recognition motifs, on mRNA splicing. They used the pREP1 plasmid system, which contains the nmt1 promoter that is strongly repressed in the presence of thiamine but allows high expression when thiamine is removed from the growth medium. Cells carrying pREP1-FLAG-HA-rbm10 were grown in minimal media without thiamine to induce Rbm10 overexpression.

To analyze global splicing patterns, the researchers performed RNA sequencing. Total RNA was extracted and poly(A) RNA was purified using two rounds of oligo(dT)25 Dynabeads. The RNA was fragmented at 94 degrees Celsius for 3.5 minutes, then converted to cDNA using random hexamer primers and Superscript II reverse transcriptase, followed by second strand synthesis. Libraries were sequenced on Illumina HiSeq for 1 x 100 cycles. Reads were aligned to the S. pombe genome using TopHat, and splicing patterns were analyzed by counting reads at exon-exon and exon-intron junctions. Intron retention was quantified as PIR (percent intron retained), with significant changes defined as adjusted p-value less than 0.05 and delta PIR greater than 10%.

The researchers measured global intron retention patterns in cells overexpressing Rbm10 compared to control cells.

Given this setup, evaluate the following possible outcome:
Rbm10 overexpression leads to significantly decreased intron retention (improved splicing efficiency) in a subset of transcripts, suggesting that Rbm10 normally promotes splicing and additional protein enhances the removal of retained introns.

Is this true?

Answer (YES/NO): NO